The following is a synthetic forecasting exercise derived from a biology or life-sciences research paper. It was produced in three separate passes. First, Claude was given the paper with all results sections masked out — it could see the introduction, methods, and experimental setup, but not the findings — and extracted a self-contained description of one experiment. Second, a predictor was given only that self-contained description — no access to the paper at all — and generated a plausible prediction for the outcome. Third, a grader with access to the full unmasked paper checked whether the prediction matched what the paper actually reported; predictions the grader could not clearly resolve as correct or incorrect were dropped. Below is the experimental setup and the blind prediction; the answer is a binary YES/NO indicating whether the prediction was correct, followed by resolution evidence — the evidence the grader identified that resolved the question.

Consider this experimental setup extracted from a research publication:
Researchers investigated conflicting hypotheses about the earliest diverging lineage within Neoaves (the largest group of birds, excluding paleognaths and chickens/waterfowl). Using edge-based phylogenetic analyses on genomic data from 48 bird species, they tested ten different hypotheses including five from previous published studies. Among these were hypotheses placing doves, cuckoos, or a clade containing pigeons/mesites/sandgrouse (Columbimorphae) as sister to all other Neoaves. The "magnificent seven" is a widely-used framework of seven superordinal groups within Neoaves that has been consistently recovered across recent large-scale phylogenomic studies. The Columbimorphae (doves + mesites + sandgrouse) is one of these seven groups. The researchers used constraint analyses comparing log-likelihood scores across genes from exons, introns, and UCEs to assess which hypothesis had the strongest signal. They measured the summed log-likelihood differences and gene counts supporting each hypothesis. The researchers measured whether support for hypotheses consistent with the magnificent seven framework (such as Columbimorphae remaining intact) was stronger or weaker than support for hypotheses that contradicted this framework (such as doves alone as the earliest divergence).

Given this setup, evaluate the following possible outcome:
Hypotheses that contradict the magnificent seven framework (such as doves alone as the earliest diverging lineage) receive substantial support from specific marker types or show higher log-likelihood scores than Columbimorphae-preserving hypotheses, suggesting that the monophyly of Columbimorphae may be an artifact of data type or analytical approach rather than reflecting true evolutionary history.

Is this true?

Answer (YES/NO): YES